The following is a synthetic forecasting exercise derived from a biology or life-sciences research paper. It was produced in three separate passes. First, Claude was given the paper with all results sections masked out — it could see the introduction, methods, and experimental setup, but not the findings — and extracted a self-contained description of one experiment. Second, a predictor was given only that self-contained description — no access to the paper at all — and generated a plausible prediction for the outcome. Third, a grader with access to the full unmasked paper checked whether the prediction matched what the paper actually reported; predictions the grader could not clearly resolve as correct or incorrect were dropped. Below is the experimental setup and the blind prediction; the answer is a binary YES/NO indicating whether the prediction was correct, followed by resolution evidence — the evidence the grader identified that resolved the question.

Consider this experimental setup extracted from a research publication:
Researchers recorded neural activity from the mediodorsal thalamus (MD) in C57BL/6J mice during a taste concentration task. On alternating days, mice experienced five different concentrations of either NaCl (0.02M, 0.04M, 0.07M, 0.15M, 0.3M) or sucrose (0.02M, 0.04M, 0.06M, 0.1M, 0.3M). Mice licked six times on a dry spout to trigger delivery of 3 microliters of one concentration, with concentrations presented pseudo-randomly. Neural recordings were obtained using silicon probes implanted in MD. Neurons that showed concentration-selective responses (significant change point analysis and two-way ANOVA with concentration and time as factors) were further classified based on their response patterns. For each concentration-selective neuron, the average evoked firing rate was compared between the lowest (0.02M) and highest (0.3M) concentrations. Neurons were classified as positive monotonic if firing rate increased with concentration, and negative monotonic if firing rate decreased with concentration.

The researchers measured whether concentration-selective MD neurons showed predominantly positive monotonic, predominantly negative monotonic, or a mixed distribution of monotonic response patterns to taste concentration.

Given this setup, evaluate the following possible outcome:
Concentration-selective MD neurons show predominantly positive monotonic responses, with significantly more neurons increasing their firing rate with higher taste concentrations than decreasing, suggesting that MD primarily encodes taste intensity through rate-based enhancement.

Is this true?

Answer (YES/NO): NO